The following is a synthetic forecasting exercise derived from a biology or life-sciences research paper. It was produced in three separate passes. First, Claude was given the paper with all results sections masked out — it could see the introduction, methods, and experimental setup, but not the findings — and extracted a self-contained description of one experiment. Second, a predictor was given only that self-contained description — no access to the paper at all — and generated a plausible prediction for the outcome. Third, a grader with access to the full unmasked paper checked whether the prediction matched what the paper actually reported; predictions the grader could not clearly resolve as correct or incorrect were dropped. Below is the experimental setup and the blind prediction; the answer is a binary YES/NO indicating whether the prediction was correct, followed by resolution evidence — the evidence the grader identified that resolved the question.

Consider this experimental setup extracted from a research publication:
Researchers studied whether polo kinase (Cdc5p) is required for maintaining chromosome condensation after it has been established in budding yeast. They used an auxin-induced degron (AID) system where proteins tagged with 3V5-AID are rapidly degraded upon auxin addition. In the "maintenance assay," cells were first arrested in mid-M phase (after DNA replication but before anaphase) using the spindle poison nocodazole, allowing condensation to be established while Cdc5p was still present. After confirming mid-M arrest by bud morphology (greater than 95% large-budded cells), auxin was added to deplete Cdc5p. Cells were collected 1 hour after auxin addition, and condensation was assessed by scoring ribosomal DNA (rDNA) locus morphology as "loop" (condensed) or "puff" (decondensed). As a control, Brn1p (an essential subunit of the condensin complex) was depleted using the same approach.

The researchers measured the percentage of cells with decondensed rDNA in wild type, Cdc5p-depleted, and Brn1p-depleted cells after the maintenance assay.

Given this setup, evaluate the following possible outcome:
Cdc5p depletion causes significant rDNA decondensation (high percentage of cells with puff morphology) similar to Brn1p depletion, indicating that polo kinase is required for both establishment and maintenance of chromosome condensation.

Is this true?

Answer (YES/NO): YES